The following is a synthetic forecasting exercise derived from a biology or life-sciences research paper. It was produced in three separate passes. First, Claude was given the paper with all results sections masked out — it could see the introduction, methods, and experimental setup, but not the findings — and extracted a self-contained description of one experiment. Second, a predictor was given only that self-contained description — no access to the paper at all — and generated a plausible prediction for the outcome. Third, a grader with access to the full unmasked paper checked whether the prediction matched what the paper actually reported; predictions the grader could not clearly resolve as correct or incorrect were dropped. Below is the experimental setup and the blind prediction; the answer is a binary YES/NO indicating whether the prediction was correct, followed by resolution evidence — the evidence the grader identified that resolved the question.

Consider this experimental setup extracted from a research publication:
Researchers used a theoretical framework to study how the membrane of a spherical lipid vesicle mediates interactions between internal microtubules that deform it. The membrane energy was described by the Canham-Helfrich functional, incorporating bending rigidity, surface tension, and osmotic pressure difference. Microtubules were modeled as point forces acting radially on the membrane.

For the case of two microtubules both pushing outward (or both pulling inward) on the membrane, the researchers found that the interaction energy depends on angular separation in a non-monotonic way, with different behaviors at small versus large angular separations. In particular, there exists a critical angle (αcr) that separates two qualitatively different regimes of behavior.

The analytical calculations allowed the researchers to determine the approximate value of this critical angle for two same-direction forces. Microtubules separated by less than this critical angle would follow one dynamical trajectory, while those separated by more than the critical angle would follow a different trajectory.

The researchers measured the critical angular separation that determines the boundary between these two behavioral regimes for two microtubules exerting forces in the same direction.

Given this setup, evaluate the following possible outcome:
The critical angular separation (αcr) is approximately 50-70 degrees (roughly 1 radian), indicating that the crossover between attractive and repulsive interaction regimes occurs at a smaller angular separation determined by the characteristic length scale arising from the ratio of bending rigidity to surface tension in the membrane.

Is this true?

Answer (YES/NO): NO